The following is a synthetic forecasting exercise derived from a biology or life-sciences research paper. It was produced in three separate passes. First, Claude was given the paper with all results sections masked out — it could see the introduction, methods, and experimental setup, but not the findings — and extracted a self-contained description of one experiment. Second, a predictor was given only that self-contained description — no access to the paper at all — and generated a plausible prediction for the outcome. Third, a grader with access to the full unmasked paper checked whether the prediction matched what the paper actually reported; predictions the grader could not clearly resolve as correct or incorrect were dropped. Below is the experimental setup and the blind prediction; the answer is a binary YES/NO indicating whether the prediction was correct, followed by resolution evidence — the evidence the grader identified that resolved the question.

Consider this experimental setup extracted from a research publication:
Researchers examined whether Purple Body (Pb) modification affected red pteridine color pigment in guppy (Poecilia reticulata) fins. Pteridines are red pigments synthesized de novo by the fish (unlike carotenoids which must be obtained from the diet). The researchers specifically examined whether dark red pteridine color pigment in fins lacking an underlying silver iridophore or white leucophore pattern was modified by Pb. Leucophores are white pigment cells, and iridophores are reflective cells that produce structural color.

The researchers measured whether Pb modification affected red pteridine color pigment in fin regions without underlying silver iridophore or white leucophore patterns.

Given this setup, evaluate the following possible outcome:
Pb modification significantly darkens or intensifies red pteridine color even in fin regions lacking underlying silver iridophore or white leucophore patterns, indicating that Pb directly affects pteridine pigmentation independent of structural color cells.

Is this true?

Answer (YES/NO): NO